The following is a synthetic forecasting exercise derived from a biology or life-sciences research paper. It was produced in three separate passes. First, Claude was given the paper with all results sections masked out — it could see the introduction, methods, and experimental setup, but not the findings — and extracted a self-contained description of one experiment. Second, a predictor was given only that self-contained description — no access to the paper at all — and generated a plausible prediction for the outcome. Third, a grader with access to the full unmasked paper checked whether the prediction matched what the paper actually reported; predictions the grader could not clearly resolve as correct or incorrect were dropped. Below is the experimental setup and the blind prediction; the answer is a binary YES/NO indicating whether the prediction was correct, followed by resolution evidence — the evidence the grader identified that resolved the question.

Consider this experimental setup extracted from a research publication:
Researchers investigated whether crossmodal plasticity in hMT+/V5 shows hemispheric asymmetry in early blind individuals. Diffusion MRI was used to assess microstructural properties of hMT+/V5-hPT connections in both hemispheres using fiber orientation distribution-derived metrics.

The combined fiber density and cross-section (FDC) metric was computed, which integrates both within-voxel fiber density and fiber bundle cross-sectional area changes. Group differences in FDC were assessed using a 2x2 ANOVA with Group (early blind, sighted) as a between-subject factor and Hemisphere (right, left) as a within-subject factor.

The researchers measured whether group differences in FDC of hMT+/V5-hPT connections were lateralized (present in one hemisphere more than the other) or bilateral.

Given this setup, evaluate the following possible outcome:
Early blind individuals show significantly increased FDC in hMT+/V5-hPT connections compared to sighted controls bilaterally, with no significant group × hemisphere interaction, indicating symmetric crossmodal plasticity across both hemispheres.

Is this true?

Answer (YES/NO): NO